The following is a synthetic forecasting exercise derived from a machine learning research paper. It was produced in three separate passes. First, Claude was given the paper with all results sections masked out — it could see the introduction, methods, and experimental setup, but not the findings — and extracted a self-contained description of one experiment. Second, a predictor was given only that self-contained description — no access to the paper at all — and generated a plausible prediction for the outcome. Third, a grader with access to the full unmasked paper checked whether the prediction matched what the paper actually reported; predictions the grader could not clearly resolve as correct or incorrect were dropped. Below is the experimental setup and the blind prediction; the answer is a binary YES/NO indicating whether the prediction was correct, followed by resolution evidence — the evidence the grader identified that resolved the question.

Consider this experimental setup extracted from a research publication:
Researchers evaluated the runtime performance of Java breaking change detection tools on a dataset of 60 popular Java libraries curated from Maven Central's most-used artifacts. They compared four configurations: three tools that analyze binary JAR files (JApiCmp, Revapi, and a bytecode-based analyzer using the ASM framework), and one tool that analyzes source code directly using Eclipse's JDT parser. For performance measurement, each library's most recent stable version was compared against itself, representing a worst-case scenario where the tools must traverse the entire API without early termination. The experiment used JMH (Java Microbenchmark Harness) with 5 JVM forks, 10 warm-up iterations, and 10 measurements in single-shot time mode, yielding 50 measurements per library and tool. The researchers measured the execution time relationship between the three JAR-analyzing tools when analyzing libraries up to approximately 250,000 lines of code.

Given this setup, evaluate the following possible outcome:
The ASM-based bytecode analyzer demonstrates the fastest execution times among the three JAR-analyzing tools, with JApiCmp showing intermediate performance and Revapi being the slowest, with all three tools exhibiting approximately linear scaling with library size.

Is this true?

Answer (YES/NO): NO